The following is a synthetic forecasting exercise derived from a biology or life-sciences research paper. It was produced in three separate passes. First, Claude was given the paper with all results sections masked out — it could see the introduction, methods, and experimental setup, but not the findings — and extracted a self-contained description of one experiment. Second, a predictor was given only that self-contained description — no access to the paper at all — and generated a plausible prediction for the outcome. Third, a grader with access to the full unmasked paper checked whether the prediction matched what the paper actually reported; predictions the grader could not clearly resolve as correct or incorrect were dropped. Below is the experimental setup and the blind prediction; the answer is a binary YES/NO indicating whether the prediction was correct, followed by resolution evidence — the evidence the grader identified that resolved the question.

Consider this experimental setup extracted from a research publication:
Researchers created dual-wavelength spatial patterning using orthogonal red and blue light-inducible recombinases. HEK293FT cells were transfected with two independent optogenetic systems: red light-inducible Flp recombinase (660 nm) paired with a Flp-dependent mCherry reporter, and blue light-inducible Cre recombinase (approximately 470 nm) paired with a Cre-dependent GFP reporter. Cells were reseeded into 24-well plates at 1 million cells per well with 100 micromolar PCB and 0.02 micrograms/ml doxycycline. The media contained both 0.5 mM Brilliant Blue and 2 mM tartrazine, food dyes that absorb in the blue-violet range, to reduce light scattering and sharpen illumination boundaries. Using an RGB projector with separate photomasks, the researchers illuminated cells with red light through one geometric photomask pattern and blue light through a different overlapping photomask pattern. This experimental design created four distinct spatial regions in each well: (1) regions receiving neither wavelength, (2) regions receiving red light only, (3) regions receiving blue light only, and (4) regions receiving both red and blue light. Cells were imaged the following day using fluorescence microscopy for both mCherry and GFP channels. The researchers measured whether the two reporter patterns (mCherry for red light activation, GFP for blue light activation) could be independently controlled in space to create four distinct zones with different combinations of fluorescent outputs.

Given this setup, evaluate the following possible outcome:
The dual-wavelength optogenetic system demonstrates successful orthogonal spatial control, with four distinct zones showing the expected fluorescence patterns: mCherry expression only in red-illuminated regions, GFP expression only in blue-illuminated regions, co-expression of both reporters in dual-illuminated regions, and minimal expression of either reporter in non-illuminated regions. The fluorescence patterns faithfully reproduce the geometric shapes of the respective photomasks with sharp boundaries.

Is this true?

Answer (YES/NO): NO